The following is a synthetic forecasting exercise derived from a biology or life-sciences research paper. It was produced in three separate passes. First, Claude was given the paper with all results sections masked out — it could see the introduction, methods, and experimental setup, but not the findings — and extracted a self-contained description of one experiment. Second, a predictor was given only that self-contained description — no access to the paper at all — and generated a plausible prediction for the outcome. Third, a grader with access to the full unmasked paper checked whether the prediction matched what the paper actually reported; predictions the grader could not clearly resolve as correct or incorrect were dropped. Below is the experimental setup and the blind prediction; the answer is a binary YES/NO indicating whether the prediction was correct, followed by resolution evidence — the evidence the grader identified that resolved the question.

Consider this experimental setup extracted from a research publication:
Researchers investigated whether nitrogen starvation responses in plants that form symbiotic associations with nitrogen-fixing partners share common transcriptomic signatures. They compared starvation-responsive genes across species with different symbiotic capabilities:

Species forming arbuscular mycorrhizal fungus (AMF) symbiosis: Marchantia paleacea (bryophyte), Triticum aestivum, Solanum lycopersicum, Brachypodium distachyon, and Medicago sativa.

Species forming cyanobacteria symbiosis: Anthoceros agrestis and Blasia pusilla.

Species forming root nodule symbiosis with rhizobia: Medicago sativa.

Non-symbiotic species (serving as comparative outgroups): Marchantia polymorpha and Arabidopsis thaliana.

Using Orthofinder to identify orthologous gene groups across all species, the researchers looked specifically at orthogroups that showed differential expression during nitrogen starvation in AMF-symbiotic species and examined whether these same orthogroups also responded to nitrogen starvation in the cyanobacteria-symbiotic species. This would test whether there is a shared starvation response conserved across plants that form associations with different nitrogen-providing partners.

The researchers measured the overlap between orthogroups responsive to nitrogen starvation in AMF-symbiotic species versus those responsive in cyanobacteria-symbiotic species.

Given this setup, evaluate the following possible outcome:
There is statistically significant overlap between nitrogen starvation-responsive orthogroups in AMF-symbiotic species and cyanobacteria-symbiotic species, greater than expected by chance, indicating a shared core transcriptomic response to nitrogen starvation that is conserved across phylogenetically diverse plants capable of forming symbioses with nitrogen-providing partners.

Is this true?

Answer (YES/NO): NO